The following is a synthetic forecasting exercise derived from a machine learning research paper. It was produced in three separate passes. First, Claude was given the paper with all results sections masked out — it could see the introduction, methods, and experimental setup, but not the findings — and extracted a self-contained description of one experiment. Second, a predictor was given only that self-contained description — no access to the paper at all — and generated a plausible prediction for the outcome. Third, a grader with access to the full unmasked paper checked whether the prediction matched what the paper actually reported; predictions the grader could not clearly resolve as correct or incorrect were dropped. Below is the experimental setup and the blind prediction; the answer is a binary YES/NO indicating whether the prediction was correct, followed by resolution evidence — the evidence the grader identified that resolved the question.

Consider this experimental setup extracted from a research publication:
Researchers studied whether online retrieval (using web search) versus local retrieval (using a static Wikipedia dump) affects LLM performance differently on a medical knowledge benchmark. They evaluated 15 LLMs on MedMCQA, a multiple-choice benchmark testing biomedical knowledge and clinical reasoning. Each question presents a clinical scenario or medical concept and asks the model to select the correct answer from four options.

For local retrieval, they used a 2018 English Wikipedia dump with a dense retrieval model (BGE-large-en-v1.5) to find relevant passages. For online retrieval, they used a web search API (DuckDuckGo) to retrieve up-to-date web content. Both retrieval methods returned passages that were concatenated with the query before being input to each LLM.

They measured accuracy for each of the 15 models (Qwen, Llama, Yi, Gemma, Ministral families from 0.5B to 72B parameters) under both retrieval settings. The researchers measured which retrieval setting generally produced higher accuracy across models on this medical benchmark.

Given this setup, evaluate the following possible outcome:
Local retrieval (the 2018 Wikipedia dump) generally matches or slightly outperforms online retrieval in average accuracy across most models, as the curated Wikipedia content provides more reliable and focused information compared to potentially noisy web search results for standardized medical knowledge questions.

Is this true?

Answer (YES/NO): NO